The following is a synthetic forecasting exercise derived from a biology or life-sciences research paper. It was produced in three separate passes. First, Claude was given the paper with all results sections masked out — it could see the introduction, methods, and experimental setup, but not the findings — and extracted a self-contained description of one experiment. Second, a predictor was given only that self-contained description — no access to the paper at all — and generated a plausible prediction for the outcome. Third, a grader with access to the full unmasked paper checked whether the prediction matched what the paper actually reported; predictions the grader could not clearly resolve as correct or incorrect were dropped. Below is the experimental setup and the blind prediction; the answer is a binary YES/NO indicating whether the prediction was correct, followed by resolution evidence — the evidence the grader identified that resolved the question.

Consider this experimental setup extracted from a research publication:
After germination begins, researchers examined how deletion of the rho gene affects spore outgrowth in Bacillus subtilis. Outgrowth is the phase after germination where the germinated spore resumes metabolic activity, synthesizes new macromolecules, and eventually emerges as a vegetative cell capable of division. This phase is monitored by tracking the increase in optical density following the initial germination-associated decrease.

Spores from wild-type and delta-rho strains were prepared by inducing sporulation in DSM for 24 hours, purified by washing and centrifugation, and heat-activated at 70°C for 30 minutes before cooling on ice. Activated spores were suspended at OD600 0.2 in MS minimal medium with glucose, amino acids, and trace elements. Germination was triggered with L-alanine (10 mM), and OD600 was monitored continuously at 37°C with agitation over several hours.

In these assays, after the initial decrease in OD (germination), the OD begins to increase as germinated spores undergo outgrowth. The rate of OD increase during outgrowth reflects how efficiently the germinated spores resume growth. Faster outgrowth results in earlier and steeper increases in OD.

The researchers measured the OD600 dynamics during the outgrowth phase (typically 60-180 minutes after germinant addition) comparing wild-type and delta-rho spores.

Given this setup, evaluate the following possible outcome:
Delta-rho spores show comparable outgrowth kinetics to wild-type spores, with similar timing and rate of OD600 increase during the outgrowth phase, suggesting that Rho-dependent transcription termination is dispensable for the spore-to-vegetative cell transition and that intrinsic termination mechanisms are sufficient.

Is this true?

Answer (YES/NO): NO